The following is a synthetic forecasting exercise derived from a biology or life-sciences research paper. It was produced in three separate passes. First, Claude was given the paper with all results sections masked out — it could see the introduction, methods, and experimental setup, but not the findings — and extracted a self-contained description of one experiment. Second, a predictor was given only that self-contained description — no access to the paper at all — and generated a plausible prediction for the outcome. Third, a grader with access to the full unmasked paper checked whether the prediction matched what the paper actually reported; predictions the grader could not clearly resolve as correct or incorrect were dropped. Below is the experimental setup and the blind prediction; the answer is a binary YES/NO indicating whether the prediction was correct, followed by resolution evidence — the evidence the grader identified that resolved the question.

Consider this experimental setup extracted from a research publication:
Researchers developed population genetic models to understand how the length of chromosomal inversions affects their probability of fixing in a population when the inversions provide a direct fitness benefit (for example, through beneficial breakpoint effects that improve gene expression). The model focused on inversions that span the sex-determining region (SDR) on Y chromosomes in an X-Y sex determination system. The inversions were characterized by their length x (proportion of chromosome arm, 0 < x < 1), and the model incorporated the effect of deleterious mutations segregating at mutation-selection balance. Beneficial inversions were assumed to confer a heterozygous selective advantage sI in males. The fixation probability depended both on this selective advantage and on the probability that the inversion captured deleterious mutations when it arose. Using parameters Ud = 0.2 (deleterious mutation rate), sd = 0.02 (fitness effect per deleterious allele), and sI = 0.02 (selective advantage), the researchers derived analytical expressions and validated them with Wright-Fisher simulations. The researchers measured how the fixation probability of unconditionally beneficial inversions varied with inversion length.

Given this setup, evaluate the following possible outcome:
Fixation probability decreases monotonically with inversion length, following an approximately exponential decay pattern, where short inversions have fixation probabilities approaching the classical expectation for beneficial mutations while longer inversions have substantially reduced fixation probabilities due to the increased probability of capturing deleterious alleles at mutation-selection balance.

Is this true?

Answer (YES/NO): YES